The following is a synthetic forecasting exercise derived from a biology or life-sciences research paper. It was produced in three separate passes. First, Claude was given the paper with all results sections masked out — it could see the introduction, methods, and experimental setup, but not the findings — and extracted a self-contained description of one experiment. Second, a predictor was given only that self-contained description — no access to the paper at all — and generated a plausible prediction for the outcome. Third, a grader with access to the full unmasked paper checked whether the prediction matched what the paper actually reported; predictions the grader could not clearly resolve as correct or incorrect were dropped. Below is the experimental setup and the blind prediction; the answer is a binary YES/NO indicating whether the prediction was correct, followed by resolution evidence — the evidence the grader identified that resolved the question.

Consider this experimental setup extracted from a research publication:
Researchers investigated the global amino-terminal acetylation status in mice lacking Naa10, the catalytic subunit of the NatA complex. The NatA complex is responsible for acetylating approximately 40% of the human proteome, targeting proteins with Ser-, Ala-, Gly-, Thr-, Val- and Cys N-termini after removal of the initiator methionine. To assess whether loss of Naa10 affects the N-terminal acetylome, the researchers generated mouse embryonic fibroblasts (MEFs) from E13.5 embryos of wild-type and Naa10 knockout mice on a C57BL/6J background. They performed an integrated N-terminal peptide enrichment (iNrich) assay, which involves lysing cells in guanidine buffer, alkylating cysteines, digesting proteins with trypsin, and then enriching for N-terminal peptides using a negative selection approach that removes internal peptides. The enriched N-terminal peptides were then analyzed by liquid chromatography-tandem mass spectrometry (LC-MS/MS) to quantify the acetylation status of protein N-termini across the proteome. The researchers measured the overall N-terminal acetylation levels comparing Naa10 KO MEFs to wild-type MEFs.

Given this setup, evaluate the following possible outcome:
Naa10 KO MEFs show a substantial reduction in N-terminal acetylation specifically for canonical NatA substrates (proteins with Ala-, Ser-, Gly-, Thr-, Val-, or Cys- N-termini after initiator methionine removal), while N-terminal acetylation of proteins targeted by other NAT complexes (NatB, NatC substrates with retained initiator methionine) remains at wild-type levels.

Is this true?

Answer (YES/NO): NO